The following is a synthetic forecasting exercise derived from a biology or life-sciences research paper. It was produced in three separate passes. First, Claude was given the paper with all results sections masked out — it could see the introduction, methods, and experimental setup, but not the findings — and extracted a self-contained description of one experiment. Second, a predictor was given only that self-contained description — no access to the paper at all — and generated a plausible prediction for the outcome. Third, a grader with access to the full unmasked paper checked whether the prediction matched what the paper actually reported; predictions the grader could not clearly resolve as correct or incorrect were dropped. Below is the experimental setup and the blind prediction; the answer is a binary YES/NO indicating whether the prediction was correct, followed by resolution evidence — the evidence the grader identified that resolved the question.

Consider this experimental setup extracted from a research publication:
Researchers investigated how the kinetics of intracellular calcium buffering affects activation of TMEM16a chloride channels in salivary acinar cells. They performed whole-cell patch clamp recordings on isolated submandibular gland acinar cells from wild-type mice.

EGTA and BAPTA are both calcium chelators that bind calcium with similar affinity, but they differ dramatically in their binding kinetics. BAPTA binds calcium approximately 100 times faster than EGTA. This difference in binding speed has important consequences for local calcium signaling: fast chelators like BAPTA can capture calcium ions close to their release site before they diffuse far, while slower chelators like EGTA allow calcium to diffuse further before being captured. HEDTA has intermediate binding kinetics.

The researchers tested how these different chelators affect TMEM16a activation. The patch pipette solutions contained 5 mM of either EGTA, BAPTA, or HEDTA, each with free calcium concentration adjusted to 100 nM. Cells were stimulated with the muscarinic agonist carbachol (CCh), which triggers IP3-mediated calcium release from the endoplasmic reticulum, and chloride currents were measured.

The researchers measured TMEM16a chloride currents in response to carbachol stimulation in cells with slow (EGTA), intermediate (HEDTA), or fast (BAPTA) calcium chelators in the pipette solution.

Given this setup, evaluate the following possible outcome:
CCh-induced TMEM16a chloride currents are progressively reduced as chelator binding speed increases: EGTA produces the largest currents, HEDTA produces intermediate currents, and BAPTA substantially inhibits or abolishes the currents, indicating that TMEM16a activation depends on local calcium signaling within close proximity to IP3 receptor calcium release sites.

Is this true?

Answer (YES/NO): NO